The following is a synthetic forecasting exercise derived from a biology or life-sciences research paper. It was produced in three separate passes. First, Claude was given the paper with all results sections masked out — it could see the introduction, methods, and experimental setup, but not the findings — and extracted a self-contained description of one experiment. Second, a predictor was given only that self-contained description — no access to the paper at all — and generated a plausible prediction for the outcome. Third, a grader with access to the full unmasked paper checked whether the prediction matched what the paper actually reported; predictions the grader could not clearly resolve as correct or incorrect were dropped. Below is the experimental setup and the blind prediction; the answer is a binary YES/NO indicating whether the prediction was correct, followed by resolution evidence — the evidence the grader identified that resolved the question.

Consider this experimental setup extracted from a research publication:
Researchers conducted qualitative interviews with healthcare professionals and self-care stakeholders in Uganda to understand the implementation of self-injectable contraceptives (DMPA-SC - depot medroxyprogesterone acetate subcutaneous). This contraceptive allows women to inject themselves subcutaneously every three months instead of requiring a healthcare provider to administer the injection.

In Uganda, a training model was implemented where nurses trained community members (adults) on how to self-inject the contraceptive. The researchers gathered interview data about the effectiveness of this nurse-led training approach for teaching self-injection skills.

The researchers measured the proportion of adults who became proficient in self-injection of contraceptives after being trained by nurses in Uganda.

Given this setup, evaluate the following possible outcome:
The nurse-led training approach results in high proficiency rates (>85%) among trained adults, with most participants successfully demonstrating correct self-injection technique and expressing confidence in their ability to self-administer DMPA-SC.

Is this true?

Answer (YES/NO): NO